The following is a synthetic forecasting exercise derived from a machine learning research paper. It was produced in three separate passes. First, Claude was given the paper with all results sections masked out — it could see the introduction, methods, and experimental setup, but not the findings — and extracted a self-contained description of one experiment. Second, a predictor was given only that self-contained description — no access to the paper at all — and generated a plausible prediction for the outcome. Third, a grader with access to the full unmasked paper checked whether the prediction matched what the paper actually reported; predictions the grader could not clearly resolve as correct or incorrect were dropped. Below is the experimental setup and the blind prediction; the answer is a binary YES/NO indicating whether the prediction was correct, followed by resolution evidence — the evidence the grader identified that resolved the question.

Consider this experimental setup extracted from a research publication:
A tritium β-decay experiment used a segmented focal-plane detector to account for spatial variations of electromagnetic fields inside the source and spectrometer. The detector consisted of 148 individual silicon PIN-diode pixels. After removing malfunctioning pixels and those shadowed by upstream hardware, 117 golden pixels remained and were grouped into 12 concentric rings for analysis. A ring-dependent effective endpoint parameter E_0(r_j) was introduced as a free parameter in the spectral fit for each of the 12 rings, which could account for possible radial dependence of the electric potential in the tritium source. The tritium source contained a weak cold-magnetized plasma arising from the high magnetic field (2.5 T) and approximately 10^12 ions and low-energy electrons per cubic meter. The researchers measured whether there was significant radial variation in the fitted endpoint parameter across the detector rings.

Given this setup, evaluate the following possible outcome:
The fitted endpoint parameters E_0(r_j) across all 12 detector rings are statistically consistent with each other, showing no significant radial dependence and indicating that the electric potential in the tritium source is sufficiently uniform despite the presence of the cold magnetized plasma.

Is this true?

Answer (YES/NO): YES